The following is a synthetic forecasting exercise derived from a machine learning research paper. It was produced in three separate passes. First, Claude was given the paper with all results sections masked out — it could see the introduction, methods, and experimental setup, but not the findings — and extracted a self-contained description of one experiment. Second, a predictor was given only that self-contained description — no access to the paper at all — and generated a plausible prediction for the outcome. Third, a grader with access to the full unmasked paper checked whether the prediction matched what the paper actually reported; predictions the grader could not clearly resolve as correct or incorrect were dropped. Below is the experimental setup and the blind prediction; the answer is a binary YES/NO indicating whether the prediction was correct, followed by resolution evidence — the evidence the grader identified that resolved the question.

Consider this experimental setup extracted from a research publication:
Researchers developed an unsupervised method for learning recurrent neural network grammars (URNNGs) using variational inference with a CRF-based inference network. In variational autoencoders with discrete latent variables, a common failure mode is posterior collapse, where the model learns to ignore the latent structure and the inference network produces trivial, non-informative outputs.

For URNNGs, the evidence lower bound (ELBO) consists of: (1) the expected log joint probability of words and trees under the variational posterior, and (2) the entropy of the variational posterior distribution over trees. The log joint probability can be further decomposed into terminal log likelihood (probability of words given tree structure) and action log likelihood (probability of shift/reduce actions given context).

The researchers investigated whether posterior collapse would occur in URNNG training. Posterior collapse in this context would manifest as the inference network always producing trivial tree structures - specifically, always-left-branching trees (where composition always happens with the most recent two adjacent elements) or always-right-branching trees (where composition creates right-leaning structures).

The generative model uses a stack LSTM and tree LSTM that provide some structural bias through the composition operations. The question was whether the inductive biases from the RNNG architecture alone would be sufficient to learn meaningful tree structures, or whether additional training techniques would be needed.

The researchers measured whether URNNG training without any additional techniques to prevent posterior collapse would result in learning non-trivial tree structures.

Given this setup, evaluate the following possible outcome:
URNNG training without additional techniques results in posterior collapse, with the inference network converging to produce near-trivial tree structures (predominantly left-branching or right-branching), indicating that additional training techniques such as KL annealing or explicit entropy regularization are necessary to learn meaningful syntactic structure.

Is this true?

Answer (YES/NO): YES